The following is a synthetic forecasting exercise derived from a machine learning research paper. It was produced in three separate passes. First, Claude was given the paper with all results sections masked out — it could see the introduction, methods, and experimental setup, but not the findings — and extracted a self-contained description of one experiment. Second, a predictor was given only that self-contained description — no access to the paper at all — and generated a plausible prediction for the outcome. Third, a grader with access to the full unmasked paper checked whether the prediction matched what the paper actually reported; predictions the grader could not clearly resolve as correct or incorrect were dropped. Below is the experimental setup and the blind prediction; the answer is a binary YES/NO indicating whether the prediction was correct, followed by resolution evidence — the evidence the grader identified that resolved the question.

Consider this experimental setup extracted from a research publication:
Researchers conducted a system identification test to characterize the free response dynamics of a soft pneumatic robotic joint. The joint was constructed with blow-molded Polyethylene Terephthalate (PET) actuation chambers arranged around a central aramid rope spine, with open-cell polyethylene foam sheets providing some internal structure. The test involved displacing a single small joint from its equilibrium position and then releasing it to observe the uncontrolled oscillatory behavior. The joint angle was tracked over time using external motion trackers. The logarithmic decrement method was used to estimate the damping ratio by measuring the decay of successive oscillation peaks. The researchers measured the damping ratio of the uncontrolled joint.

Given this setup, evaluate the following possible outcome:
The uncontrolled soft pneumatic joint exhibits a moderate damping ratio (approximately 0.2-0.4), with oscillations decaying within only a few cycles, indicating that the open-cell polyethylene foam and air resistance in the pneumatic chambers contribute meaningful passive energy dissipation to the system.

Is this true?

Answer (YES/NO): NO